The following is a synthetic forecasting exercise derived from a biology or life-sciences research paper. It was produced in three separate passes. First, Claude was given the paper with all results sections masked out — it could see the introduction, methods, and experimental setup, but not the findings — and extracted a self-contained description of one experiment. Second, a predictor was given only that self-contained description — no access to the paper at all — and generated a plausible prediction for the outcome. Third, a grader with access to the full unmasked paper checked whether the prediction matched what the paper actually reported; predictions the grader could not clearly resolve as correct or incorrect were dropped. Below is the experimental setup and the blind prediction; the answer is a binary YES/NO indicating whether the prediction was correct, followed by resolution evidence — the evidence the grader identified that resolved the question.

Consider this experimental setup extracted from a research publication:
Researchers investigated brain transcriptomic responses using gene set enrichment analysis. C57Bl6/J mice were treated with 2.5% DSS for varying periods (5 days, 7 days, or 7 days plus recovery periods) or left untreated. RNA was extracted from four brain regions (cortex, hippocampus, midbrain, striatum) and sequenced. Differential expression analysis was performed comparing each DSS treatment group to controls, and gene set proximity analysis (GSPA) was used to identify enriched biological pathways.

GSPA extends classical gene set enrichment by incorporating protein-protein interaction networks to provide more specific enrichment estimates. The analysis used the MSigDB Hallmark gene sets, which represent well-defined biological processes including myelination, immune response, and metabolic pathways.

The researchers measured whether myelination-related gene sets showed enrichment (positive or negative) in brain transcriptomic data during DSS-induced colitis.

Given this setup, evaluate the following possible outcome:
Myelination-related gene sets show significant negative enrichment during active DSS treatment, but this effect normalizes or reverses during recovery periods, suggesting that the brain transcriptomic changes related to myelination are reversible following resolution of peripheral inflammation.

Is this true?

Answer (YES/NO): YES